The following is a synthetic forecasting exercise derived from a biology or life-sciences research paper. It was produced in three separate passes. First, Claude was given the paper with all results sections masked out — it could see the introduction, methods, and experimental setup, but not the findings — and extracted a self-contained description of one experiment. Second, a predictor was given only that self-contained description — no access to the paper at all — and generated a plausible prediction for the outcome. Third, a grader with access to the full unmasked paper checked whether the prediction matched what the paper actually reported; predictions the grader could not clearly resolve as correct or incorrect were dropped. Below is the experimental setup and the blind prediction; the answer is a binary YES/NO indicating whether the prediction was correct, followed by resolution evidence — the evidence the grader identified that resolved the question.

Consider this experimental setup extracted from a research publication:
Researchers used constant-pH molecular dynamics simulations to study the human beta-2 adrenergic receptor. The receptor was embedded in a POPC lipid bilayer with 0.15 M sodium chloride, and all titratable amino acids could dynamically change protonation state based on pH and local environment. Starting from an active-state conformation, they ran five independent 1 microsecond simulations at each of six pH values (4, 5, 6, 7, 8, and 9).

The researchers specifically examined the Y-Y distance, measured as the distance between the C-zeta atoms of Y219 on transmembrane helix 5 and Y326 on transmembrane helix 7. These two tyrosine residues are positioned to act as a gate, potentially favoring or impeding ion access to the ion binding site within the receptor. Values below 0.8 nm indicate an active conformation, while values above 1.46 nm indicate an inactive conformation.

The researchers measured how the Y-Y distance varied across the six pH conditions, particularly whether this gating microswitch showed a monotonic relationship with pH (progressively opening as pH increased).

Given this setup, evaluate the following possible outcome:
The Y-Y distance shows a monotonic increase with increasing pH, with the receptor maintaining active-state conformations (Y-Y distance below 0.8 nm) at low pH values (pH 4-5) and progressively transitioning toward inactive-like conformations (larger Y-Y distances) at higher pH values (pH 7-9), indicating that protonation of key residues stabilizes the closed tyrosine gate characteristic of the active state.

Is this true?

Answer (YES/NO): NO